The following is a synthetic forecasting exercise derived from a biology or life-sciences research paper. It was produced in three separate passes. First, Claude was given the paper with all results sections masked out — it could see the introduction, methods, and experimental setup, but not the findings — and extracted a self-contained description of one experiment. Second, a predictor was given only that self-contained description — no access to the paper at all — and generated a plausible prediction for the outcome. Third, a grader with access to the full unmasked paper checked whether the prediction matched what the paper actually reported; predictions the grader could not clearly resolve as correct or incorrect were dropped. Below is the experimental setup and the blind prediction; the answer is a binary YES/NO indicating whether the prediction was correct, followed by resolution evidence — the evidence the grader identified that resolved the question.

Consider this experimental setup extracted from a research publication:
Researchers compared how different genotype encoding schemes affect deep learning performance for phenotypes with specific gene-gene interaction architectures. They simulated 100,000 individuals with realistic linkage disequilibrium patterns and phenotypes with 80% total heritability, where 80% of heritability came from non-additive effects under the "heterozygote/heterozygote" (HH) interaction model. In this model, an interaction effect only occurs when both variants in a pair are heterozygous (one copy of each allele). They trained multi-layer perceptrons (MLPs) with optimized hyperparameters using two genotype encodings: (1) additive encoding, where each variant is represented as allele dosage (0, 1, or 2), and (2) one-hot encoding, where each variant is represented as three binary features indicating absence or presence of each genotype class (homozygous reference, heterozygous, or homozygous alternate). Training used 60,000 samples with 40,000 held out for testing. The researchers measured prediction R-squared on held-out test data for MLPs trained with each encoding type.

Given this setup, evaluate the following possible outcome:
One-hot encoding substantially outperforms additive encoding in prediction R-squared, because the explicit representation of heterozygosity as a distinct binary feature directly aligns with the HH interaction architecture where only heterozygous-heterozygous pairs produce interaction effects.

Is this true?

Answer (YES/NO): YES